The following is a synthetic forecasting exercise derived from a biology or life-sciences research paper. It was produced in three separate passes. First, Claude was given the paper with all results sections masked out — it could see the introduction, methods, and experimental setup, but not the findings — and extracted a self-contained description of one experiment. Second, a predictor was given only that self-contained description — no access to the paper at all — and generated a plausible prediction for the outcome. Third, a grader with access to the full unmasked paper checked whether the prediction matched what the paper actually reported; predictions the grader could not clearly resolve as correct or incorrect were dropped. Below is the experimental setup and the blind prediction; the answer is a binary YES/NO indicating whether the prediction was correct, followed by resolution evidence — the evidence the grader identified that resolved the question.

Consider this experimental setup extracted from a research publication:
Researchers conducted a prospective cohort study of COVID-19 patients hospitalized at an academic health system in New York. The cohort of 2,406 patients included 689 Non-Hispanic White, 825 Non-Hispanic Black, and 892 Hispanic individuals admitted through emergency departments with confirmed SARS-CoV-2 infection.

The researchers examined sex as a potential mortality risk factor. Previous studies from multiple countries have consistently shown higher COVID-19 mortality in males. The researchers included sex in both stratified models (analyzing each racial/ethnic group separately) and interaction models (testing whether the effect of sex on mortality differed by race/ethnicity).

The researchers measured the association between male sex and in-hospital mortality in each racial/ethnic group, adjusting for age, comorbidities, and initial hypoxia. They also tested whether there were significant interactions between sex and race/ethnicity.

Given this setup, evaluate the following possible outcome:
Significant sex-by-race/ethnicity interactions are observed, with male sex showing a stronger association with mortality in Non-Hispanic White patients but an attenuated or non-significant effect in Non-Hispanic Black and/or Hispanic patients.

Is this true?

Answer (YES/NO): NO